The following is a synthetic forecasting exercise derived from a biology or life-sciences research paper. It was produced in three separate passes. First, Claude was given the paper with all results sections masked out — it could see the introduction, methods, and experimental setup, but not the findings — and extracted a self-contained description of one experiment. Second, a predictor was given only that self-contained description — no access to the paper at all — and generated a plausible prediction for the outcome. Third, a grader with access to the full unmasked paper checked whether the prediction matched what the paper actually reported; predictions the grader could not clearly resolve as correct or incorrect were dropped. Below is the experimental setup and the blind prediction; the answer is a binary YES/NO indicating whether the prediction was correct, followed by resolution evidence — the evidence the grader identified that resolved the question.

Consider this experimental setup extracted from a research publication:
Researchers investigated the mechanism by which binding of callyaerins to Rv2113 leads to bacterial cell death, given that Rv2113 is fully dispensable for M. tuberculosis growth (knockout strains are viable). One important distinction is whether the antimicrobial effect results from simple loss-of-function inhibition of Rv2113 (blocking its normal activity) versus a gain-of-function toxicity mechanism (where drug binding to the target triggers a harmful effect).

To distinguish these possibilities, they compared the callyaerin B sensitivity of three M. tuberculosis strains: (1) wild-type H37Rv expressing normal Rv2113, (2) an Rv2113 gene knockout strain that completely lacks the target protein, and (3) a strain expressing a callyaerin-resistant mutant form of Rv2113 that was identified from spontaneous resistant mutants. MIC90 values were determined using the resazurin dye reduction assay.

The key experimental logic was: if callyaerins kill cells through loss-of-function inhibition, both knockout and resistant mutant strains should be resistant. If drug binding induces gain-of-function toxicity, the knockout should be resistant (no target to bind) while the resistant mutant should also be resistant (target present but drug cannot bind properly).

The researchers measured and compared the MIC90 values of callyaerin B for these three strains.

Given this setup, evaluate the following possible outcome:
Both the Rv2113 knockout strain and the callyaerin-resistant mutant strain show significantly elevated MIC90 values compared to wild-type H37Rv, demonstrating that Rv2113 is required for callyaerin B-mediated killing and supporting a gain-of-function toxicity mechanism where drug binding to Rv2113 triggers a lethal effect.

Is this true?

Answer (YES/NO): YES